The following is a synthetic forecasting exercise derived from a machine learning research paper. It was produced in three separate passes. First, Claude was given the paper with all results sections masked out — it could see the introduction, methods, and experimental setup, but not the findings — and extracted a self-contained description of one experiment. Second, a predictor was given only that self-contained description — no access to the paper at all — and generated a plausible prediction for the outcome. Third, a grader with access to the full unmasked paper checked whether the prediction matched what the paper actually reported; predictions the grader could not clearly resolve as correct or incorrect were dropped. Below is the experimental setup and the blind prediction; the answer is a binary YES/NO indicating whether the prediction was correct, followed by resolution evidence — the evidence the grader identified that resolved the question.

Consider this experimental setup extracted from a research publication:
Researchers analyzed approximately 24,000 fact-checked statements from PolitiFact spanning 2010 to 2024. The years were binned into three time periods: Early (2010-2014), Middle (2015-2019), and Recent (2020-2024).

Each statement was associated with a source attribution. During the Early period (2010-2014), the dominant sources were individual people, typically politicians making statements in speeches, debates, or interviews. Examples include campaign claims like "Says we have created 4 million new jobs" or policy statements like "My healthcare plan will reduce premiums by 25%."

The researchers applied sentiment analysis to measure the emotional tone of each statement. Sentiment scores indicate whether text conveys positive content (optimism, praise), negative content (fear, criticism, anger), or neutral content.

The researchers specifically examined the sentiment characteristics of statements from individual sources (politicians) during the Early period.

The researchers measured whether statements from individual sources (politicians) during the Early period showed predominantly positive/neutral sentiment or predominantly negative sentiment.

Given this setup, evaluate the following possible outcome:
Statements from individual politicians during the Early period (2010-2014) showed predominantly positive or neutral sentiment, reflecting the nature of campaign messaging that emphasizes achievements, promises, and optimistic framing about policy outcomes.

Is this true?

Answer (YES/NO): YES